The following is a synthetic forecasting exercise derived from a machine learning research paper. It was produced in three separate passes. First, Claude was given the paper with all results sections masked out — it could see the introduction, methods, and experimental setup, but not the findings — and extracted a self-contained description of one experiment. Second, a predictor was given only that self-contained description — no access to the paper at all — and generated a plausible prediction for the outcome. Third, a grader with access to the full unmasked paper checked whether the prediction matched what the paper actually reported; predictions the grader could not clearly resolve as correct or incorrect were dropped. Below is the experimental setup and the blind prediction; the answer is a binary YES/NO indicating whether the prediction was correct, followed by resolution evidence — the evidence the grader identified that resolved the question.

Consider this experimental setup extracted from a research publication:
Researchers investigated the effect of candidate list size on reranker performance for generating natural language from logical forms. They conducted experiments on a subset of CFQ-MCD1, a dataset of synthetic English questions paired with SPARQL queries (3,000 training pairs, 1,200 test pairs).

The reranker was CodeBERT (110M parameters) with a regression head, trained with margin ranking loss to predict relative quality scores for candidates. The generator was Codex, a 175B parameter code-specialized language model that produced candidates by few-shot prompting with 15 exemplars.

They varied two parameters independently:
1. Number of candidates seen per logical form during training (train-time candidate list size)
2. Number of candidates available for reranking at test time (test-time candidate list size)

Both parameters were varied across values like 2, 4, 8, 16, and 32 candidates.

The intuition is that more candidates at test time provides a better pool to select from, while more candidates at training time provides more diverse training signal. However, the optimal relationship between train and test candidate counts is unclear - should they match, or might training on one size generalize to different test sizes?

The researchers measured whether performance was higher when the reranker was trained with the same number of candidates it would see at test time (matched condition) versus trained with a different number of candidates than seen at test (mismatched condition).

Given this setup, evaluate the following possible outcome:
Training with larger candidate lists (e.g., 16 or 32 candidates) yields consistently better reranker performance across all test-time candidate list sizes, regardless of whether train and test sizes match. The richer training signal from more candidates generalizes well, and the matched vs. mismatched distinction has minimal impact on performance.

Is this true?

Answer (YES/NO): NO